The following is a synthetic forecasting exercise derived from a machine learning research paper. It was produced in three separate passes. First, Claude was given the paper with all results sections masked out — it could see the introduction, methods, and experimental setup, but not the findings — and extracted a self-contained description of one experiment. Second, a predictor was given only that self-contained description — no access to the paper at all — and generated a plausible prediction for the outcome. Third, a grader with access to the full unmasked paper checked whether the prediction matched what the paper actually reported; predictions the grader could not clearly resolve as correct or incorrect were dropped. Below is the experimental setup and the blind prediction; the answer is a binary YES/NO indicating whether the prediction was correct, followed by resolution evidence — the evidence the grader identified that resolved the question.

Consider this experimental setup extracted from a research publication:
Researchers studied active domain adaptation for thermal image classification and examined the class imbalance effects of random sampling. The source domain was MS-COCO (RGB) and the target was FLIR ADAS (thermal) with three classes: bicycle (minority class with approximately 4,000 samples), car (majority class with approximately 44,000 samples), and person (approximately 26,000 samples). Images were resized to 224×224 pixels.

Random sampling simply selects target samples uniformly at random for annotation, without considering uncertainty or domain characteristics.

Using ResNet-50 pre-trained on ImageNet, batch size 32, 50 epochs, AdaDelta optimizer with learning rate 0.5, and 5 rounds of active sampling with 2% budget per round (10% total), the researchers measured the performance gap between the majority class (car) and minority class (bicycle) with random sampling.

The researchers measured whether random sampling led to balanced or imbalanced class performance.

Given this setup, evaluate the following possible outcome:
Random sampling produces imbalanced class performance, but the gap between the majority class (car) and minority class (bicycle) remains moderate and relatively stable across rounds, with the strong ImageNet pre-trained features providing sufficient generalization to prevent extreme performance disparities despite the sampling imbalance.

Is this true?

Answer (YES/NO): NO